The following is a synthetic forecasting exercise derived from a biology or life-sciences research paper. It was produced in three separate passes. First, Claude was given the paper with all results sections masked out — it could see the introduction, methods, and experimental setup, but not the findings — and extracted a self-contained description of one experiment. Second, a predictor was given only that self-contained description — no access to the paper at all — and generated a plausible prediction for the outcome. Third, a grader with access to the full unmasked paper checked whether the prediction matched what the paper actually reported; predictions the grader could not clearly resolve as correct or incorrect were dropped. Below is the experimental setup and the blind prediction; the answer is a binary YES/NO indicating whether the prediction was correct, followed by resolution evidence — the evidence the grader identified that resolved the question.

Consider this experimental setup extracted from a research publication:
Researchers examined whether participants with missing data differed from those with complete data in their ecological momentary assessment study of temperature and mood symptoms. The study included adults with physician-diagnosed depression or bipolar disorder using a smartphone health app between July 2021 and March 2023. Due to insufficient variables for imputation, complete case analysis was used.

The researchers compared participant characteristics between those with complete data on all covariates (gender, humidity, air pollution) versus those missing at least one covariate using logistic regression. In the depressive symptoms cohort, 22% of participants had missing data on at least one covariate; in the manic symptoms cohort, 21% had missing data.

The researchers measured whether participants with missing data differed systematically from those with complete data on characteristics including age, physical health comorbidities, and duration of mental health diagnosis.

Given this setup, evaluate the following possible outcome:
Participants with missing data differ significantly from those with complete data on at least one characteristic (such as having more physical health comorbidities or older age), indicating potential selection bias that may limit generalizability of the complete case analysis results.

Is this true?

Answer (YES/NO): NO